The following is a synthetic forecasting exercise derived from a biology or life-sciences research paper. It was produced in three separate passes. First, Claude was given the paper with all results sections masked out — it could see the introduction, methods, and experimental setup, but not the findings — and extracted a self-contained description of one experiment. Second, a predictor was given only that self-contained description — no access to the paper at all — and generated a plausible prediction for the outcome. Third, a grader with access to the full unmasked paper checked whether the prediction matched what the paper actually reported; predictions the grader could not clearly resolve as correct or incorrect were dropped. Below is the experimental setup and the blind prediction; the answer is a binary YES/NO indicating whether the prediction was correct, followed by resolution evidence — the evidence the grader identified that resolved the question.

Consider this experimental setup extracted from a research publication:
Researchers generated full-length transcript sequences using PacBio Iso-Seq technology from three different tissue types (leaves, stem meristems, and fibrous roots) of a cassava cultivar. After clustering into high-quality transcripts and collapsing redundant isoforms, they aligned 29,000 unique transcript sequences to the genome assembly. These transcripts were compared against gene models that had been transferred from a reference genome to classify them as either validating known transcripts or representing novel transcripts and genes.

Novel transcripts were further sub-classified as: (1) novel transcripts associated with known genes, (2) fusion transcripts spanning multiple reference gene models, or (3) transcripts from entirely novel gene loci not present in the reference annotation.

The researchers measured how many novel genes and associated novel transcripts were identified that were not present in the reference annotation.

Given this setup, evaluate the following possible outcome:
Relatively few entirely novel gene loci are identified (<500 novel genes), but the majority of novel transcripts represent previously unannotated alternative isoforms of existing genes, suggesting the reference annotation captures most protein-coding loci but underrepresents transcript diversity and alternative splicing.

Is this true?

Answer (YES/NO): NO